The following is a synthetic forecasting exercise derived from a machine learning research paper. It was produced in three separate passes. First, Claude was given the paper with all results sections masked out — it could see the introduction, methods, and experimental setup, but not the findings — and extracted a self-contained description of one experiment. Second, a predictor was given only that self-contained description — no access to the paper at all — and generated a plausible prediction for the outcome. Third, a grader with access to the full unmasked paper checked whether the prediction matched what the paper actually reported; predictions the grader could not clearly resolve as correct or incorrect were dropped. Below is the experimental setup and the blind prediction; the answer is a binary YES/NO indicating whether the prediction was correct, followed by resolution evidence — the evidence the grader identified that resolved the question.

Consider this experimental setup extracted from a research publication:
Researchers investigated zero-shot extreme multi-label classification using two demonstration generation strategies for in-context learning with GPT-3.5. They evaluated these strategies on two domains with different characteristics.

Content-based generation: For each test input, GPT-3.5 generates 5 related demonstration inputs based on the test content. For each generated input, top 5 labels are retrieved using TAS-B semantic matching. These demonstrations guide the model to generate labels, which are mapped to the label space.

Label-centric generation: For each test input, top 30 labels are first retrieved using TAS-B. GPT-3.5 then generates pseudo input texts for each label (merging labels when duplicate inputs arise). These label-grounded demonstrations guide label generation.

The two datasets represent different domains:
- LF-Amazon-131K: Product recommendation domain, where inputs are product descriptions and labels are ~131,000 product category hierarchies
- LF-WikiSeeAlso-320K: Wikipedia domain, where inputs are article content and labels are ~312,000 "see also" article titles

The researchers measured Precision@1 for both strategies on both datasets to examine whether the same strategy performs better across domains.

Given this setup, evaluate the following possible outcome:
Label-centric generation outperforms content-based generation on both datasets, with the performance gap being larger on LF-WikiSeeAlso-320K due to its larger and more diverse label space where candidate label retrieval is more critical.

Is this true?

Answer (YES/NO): NO